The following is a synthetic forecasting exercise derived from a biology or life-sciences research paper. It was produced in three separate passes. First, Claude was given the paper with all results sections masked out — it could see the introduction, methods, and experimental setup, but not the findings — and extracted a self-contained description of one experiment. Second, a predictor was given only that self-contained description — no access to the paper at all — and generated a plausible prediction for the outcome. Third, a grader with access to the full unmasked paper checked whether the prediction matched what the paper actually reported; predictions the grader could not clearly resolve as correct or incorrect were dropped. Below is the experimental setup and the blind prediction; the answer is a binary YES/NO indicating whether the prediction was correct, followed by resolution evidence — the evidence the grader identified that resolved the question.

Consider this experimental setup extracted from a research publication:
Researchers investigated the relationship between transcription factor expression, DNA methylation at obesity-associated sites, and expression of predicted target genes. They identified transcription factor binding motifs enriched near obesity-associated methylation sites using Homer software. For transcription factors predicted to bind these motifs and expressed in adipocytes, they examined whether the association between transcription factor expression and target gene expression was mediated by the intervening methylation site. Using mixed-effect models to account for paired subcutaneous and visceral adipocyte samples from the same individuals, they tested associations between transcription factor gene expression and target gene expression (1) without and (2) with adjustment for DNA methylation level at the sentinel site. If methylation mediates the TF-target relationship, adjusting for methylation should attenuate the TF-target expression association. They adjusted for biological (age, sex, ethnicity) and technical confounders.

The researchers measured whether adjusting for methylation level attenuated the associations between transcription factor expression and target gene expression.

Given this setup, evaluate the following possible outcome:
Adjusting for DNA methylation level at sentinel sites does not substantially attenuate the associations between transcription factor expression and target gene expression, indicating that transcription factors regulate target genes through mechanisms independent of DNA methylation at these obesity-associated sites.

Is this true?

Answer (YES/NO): NO